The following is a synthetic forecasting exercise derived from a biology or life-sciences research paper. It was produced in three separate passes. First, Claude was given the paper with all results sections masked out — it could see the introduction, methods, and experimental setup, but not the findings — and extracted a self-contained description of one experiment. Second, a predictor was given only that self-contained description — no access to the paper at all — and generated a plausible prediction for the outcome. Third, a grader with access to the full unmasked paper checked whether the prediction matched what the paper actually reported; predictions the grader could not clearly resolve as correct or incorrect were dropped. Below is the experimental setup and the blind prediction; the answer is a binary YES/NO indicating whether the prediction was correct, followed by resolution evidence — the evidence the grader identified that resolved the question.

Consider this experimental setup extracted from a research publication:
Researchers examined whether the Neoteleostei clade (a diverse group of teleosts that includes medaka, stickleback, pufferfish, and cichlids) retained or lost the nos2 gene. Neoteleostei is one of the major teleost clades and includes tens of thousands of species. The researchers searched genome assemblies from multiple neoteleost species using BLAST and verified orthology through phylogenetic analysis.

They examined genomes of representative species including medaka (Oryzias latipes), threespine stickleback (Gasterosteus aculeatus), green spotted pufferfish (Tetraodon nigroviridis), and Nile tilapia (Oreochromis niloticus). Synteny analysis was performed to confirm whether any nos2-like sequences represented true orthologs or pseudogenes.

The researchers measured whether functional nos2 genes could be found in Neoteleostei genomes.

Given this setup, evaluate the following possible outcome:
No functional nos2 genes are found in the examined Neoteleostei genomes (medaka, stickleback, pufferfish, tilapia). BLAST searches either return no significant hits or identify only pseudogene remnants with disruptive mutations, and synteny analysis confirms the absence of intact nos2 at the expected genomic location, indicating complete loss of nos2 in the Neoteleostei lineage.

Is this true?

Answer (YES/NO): YES